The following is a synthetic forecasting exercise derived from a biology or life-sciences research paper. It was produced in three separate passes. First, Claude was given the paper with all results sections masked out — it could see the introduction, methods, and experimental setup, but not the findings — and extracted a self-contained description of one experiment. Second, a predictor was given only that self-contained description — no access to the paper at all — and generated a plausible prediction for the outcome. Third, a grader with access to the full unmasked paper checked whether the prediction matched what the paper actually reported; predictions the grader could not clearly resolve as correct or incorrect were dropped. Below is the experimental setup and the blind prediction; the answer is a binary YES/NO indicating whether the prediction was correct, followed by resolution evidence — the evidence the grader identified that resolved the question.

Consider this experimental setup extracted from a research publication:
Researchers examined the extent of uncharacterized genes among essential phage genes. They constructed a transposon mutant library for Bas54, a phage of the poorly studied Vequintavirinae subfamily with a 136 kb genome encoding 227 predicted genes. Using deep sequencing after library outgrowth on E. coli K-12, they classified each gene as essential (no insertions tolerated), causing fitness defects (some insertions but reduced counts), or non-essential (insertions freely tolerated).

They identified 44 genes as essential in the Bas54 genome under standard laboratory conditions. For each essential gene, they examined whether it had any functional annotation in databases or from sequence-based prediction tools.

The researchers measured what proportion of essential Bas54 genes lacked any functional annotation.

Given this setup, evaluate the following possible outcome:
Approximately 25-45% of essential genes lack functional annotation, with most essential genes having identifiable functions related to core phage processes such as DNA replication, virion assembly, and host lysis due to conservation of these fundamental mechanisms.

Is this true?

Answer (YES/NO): YES